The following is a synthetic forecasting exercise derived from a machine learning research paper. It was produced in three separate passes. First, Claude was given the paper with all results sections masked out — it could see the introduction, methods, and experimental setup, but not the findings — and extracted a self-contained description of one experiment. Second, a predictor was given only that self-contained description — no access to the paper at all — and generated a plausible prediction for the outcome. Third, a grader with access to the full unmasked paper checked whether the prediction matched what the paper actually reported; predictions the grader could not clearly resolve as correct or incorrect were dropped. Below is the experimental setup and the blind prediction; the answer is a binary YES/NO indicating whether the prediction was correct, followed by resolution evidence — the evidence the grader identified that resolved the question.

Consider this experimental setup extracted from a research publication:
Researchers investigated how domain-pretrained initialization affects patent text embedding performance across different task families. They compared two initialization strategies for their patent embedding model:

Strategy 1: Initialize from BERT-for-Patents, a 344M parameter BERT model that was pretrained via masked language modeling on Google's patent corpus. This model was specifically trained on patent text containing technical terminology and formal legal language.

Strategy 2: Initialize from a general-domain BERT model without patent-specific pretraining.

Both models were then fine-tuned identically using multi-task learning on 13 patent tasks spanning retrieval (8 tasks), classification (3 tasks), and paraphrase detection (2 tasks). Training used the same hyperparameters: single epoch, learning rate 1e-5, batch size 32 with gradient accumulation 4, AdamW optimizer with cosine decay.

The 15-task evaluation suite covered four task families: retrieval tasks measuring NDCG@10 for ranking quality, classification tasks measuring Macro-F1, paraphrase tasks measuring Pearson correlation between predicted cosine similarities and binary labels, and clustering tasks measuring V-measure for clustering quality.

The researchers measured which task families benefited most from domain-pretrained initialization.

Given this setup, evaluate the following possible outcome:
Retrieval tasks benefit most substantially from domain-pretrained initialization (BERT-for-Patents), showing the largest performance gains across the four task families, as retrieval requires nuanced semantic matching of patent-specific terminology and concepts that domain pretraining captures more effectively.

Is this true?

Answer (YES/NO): NO